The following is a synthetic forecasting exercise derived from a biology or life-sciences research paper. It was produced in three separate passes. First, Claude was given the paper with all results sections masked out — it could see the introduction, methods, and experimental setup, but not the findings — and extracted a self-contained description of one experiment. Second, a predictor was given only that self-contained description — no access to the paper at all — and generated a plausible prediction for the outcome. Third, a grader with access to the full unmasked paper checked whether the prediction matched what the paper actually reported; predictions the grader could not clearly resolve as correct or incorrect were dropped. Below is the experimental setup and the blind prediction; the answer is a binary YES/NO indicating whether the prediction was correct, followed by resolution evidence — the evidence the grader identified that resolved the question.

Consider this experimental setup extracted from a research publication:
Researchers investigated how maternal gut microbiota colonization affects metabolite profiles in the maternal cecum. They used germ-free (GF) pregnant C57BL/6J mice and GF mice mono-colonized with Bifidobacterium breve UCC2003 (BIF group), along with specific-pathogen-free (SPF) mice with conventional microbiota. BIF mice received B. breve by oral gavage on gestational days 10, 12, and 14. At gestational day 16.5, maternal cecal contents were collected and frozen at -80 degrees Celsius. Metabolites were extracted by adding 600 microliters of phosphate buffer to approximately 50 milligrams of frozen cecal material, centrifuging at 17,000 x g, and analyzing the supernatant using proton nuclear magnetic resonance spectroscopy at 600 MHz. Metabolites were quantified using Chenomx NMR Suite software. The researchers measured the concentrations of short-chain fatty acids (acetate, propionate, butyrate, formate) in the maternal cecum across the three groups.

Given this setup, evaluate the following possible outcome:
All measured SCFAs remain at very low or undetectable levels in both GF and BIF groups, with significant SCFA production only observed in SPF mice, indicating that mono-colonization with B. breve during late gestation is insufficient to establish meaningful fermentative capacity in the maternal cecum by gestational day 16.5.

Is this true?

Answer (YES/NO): NO